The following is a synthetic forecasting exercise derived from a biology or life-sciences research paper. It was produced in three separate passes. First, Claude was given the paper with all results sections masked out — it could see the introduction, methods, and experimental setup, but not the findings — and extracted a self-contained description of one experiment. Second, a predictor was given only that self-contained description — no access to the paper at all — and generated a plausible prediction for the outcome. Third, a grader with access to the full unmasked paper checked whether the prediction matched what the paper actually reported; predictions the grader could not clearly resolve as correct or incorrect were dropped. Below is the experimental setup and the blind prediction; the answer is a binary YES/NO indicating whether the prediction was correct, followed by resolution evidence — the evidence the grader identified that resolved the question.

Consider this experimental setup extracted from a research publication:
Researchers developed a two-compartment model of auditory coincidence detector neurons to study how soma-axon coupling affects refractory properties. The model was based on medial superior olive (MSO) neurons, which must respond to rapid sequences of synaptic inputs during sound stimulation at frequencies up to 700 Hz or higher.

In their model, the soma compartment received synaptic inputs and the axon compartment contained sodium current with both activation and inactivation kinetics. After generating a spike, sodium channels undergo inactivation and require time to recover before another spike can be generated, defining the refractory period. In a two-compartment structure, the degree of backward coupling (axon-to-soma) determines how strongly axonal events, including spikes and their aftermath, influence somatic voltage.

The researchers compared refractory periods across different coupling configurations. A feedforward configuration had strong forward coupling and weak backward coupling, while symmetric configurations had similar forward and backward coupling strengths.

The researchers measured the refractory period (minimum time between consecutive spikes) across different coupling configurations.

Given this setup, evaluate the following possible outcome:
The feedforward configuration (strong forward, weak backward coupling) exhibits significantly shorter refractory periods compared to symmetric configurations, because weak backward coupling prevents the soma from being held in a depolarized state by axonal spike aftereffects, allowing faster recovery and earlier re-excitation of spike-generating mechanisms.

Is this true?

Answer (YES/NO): YES